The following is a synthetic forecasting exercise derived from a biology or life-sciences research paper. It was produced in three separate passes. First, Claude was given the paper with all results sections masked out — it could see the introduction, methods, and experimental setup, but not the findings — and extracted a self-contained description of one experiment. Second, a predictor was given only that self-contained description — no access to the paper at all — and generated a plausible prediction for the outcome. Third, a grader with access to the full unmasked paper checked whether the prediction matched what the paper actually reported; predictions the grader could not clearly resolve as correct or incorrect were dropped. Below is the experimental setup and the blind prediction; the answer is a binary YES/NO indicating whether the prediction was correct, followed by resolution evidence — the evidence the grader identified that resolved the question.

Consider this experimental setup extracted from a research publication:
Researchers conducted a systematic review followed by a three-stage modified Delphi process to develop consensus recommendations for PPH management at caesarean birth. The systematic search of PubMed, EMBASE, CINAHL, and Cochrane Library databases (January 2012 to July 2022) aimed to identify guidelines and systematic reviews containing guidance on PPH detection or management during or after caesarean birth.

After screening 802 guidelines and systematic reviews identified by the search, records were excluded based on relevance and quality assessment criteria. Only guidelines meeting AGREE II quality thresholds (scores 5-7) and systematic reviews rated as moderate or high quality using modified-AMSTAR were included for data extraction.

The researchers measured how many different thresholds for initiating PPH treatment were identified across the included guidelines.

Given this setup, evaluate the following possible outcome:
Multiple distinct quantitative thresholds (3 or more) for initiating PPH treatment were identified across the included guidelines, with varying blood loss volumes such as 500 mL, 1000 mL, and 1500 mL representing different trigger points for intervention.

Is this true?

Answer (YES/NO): YES